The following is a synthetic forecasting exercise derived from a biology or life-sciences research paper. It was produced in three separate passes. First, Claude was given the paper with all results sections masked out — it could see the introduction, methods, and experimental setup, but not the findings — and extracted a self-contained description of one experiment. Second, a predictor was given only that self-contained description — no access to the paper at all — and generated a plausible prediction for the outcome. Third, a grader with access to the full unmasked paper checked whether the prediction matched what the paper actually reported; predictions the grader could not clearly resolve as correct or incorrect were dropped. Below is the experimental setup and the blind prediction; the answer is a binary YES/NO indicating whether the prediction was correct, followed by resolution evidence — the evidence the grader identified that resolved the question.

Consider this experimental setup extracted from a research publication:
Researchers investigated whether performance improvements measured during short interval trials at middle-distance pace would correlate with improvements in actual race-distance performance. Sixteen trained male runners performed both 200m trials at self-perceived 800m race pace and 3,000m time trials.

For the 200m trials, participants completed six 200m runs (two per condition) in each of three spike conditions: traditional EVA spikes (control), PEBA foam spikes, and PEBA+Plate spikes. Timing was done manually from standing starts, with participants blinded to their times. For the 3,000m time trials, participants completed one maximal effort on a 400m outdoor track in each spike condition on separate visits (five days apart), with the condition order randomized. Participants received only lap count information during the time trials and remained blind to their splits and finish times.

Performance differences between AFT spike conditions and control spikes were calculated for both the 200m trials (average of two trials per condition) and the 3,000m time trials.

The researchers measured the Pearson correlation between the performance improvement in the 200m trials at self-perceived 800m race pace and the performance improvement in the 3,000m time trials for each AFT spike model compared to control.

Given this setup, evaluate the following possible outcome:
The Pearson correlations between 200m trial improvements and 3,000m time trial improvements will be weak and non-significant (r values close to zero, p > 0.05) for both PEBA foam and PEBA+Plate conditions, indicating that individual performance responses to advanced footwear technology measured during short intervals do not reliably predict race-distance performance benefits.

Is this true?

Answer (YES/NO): NO